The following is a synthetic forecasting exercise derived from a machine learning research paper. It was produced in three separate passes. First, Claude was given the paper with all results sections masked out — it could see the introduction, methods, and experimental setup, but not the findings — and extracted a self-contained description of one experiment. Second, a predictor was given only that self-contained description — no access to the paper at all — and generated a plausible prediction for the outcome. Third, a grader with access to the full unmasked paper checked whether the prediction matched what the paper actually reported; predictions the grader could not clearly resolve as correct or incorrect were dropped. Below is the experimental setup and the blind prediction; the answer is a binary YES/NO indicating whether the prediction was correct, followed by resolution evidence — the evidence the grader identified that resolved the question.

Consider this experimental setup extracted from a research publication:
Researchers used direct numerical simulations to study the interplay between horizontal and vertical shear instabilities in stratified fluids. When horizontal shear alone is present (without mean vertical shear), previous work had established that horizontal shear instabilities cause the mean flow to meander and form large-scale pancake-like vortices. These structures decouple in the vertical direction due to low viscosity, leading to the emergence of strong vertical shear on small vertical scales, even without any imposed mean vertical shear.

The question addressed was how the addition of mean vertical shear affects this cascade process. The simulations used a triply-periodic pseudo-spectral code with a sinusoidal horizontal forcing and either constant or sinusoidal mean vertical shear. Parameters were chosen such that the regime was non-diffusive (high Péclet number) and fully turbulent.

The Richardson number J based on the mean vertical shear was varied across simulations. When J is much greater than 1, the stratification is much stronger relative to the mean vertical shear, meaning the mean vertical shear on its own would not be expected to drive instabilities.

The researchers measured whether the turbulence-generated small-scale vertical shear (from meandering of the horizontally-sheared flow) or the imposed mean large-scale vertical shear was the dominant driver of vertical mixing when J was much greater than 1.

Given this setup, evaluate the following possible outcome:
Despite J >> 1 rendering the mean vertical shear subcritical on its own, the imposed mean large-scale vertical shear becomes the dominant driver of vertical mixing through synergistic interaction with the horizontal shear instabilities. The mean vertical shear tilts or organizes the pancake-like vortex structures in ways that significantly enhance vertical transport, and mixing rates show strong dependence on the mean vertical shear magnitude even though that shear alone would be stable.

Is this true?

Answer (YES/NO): NO